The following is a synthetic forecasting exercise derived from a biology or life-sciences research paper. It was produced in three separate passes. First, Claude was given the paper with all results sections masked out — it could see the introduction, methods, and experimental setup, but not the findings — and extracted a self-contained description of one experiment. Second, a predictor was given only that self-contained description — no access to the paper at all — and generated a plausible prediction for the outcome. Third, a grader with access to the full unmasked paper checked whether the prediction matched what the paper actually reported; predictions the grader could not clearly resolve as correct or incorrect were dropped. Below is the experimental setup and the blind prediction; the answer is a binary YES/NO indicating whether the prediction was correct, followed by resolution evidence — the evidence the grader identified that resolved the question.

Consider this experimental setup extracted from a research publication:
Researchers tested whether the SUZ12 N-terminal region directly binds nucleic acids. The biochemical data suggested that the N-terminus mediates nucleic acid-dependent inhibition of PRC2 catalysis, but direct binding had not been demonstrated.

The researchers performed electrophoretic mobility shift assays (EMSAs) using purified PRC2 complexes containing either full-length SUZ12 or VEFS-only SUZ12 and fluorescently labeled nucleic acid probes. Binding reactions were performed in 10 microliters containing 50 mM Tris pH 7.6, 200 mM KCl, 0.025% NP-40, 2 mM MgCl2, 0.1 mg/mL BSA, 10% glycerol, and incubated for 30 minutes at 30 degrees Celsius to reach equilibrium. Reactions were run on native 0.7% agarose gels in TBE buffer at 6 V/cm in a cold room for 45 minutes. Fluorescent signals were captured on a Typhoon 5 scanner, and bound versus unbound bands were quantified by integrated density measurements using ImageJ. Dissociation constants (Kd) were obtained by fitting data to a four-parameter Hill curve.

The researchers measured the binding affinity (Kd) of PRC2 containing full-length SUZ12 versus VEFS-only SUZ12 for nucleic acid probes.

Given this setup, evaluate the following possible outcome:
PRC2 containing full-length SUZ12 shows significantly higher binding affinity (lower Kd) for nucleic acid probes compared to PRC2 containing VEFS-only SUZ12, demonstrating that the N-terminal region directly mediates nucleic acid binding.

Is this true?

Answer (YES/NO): YES